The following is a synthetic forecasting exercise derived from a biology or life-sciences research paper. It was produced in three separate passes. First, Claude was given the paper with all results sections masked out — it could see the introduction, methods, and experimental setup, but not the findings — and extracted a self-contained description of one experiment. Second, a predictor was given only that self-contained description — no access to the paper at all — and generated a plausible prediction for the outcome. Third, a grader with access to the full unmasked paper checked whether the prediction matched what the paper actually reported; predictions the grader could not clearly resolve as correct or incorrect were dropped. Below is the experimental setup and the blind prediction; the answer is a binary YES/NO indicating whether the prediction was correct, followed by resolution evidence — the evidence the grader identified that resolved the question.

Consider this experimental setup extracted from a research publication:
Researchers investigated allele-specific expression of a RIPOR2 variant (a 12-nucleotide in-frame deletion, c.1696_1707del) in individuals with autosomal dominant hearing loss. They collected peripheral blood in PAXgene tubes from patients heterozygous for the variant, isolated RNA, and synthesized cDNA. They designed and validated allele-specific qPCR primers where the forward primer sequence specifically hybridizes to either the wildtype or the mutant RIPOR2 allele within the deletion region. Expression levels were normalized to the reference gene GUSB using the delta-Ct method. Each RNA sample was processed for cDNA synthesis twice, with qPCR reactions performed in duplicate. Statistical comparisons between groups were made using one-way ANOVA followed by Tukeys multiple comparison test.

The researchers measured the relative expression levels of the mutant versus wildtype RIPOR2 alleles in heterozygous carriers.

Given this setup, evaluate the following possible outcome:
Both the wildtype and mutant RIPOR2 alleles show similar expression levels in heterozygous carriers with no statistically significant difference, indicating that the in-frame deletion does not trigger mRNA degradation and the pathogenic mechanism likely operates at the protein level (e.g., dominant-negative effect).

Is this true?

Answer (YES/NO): YES